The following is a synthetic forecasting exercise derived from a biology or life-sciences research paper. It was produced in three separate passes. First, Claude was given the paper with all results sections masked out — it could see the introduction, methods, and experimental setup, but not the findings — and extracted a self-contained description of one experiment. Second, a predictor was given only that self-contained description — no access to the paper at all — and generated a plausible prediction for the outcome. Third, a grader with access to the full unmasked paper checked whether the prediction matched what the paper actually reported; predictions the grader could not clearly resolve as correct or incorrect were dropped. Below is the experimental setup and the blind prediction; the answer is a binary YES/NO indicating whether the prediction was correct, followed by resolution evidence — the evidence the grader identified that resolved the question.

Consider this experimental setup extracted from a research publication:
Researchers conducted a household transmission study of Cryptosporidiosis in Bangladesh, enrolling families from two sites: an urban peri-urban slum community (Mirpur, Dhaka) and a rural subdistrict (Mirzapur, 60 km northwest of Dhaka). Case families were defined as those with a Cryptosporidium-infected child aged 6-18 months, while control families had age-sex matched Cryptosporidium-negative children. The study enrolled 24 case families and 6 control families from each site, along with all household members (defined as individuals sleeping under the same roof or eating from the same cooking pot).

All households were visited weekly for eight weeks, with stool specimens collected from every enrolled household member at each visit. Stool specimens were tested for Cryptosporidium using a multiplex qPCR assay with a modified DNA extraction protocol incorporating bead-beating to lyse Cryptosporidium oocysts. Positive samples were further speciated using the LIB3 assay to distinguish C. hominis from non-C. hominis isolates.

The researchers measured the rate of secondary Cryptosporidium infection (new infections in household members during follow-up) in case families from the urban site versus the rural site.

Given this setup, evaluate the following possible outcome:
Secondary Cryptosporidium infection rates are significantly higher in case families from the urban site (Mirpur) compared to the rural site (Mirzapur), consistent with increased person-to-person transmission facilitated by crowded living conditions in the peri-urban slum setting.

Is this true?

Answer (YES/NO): YES